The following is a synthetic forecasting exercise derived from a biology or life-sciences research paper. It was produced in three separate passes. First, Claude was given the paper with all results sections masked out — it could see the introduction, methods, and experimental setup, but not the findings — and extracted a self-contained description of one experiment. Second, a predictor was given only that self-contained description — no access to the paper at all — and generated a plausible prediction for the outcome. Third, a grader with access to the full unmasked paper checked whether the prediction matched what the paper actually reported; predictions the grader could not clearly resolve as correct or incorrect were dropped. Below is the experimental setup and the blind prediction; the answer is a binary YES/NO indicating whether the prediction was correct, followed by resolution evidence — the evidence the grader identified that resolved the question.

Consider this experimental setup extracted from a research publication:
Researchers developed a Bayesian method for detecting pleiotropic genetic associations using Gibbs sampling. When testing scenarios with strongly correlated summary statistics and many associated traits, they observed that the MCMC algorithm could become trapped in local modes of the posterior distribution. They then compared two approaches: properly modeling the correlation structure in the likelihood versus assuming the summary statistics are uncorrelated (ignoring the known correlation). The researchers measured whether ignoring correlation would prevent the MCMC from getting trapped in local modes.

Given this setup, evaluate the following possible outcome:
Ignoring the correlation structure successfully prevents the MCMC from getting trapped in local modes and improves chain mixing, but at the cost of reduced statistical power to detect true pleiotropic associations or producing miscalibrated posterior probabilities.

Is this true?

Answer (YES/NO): YES